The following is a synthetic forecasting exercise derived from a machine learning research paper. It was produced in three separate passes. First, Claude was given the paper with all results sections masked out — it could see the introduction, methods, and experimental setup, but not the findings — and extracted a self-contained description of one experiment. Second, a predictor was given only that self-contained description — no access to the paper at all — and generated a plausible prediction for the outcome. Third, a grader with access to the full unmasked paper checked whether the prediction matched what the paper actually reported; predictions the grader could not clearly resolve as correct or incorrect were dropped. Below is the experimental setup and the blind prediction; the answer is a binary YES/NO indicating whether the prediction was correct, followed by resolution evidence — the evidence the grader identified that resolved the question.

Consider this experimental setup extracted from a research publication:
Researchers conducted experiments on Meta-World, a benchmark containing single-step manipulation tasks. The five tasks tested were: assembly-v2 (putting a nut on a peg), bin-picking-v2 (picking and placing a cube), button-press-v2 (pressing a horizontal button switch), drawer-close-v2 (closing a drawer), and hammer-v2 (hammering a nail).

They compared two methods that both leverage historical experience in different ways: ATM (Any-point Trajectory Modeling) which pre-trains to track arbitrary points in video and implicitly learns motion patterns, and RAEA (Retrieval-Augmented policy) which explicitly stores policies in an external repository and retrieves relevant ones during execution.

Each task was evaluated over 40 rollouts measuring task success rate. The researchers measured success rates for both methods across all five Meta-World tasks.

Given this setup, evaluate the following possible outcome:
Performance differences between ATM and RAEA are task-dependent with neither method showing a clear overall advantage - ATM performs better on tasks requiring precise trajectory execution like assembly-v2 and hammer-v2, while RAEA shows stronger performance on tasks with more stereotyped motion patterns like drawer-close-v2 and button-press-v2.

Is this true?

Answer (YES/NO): NO